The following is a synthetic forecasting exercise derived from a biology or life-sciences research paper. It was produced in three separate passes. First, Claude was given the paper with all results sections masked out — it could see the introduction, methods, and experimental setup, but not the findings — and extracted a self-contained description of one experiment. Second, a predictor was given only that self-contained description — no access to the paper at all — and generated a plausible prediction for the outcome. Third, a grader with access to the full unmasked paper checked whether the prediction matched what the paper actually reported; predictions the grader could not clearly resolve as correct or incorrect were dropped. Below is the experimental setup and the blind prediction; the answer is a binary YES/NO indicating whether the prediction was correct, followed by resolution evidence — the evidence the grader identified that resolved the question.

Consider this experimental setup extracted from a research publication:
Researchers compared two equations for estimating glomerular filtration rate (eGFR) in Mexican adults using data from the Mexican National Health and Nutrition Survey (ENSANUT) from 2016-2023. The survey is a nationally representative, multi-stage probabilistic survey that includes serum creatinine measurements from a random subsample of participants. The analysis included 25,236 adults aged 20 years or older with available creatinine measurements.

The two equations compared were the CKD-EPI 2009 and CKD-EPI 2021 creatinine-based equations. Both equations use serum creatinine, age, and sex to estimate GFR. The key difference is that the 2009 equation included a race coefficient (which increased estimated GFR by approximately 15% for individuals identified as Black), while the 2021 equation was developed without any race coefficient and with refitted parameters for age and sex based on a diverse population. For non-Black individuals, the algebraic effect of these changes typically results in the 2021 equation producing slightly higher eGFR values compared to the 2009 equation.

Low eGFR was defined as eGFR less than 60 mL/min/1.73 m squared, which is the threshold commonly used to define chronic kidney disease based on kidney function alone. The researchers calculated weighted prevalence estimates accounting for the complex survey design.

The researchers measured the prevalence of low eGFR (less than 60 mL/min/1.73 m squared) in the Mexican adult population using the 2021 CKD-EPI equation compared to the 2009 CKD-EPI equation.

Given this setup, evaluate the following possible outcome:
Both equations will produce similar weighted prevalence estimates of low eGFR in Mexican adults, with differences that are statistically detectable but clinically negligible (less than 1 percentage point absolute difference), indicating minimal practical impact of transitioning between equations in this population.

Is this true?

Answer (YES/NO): NO